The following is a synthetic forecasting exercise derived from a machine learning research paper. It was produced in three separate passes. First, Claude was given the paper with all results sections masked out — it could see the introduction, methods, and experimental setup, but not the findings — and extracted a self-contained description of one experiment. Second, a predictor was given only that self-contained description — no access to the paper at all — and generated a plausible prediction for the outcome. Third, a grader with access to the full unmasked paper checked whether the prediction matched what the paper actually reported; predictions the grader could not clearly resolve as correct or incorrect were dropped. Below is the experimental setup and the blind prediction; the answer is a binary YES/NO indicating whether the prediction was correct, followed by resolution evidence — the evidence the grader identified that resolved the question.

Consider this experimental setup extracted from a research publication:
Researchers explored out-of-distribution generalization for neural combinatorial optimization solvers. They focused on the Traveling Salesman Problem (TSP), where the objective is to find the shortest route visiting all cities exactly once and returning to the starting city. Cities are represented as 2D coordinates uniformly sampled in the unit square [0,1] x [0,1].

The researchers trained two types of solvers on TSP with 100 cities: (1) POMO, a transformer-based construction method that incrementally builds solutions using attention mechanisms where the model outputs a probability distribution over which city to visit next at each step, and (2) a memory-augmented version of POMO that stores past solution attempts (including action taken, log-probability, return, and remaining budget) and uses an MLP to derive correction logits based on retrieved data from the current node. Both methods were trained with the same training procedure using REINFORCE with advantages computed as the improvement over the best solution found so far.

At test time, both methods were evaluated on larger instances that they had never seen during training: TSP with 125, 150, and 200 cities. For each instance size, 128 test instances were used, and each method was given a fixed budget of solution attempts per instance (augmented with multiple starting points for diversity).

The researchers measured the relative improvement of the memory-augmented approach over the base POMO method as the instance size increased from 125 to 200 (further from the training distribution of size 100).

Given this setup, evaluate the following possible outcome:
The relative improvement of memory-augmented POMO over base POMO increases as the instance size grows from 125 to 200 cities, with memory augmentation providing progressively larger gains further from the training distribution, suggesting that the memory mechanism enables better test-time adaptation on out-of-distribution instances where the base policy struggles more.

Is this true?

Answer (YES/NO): YES